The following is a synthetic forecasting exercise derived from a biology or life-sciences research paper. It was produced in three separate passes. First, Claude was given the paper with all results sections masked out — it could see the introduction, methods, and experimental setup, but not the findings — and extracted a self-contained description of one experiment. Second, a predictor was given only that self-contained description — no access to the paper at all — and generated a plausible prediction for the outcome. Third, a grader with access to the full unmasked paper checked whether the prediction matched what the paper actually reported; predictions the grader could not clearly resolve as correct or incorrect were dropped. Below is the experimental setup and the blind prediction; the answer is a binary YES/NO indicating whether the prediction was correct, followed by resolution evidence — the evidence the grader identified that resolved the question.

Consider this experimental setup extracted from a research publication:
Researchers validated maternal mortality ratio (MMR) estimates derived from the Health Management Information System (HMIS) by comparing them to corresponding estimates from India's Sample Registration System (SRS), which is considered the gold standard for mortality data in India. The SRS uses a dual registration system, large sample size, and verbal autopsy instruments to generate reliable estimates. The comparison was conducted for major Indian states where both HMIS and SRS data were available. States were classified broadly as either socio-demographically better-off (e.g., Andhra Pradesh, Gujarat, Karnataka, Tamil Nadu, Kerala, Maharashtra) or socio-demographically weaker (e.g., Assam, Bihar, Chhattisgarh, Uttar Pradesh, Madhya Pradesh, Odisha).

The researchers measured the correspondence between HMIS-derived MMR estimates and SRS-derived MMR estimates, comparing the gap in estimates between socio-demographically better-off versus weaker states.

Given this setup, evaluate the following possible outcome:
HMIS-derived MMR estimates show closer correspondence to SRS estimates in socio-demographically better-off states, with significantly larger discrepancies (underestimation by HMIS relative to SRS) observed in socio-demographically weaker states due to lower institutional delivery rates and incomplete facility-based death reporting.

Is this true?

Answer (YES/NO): NO